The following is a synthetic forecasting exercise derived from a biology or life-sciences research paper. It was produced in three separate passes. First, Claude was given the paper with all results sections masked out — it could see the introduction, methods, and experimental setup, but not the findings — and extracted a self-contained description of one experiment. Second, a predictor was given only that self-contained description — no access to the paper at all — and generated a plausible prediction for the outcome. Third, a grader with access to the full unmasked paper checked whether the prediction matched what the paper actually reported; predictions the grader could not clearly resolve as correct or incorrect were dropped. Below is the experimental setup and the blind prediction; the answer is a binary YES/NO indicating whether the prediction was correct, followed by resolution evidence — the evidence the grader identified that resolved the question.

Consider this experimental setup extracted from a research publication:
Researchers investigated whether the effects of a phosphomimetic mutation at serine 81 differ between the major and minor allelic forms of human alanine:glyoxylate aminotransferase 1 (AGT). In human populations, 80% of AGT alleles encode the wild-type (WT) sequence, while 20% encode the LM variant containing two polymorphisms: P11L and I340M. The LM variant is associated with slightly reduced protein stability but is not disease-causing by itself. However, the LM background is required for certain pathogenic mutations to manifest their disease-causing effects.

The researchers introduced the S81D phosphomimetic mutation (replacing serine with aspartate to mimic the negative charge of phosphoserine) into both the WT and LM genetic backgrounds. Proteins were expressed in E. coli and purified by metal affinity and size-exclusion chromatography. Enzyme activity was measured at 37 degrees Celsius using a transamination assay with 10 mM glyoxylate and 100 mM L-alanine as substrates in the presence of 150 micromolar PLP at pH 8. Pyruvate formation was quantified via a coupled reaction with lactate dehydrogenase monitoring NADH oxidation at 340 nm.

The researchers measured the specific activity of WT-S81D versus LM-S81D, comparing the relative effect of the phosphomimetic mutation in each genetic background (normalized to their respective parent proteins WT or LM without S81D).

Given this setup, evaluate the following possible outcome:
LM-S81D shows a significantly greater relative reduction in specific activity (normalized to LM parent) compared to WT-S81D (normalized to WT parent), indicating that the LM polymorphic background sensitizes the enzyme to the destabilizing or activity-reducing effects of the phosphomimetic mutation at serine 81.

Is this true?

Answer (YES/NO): NO